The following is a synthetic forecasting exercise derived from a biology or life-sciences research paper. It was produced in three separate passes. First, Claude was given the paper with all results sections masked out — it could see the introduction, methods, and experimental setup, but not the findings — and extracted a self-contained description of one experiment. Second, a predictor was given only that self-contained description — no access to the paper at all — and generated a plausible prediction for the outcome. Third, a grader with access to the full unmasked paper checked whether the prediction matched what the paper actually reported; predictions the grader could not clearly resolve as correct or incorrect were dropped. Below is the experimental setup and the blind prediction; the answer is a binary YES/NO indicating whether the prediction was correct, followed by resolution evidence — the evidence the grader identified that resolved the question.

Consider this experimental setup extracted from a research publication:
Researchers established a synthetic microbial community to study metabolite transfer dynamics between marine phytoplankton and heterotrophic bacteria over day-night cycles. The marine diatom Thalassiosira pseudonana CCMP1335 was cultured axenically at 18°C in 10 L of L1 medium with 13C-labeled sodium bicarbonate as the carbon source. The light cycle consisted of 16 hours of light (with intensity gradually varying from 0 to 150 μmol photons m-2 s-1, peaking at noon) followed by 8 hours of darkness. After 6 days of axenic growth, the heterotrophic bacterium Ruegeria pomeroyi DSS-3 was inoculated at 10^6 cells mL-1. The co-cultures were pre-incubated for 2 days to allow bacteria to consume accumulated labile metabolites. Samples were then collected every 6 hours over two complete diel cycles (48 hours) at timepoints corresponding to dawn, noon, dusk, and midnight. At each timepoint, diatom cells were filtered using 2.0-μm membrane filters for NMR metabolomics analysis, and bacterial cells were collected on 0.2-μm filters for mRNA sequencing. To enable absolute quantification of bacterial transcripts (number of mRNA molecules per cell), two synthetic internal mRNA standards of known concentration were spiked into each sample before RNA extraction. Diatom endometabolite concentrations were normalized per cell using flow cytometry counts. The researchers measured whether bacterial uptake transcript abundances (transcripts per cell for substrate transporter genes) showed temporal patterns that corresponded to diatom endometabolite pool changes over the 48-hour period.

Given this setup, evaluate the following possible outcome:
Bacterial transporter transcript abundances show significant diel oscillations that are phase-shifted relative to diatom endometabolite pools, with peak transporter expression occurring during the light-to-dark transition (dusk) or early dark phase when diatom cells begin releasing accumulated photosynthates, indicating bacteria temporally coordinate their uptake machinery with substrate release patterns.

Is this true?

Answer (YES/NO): NO